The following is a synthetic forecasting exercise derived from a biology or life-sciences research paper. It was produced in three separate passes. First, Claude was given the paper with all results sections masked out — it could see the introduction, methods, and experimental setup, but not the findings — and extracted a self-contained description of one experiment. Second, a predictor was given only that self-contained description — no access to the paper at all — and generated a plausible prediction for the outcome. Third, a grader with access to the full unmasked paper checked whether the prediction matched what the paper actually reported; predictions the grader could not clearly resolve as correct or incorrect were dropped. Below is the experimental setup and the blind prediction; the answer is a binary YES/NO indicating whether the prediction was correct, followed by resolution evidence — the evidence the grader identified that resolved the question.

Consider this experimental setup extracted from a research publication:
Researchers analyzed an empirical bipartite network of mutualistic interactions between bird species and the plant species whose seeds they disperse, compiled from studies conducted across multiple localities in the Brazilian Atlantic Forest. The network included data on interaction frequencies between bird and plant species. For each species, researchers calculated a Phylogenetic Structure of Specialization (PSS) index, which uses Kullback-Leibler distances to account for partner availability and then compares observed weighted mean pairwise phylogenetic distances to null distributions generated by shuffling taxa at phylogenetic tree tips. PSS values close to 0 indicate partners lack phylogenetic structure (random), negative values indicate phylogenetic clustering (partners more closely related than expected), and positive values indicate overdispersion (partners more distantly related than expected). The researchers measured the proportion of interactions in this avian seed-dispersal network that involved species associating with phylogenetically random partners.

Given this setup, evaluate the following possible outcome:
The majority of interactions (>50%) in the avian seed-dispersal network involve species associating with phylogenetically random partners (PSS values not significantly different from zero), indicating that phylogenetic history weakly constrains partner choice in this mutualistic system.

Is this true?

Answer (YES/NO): YES